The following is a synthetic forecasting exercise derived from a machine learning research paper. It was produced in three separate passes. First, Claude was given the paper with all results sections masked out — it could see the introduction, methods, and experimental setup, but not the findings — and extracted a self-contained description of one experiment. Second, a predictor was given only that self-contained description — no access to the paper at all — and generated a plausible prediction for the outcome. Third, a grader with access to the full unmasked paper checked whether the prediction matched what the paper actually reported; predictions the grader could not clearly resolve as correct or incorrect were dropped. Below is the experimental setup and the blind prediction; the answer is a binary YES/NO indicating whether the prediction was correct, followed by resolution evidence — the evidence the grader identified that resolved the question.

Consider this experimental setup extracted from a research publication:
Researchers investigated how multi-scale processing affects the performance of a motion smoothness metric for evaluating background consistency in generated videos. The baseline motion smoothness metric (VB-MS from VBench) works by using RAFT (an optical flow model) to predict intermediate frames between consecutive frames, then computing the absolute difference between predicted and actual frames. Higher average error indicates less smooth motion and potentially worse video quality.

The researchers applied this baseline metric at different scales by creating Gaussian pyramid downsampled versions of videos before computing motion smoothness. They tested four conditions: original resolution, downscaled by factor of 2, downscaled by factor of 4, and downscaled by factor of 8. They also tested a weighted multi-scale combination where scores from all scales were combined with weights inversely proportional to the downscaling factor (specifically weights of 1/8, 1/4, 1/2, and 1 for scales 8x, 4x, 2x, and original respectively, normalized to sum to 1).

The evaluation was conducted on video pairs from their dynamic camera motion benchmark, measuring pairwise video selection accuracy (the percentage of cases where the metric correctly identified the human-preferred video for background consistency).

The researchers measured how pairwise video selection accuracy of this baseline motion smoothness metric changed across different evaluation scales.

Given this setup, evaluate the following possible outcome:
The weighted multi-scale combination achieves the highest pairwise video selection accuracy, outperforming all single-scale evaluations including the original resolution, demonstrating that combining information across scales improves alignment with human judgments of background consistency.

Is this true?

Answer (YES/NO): YES